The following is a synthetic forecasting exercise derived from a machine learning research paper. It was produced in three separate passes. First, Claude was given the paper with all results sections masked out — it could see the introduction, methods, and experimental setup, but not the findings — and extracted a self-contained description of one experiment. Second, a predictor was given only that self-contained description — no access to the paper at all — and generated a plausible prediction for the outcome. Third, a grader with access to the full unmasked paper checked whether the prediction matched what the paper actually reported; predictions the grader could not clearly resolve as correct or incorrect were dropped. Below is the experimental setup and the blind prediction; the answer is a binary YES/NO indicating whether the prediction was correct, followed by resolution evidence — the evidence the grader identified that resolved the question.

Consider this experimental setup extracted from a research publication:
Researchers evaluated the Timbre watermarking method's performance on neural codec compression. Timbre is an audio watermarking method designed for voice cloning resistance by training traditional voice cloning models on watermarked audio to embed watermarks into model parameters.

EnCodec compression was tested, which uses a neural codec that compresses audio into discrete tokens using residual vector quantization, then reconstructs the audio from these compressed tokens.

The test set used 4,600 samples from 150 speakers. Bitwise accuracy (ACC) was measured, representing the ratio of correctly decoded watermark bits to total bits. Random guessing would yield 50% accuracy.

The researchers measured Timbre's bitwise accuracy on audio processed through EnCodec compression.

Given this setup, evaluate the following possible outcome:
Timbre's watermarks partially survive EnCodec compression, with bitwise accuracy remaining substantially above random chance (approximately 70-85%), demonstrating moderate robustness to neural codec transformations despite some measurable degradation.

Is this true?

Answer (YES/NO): NO